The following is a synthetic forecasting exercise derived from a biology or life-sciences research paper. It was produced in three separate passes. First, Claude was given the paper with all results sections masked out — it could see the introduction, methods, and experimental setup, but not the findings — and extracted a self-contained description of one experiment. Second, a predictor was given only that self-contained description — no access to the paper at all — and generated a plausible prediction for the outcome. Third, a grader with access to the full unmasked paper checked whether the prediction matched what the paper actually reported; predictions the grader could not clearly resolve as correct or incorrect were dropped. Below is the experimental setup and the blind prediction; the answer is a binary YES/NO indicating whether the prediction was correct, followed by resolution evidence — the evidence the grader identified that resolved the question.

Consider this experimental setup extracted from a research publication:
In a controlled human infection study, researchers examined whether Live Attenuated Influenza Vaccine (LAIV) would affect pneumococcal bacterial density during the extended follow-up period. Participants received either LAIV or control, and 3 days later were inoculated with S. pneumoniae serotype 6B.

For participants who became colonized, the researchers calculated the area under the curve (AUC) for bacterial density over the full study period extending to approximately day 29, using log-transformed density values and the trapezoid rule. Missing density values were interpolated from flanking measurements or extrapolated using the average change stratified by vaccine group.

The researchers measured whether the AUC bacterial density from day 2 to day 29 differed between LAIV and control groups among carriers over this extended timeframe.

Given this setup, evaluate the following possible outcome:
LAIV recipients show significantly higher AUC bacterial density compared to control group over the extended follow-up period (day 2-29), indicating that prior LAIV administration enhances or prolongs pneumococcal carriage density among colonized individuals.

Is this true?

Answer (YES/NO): NO